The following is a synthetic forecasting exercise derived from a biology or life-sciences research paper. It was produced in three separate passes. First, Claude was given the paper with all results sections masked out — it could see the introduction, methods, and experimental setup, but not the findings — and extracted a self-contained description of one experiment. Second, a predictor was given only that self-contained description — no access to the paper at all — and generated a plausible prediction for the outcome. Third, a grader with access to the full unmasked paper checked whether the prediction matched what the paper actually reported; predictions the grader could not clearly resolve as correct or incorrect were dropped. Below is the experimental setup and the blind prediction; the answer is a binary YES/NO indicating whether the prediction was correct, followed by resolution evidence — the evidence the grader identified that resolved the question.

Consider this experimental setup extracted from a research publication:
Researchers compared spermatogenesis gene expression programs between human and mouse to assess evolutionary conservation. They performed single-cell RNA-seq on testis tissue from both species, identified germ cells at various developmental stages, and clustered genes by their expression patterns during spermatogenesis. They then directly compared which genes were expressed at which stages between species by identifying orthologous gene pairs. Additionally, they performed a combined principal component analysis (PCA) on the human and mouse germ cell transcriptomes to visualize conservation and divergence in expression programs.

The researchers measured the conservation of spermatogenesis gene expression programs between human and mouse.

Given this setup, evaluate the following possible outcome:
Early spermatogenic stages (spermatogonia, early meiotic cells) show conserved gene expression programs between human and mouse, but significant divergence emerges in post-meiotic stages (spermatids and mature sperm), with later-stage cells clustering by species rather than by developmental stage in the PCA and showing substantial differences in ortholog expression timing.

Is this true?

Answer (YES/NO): NO